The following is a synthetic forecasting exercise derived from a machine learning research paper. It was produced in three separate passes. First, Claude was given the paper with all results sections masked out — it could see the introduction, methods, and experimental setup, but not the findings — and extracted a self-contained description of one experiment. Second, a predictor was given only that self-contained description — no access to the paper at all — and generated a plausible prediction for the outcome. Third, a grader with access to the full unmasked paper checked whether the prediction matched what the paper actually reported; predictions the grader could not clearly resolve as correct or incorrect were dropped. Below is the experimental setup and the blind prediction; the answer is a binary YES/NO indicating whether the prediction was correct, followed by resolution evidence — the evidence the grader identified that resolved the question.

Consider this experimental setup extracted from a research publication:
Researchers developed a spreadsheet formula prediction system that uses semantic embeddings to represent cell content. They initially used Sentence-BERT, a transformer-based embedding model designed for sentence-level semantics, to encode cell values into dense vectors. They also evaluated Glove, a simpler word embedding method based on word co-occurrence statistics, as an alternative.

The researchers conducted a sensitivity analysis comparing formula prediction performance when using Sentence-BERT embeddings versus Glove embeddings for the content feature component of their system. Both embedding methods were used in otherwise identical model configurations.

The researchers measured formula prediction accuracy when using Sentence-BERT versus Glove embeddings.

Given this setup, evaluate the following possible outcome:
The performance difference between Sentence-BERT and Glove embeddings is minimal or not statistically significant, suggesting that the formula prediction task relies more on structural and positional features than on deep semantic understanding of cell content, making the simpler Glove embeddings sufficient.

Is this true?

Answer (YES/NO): YES